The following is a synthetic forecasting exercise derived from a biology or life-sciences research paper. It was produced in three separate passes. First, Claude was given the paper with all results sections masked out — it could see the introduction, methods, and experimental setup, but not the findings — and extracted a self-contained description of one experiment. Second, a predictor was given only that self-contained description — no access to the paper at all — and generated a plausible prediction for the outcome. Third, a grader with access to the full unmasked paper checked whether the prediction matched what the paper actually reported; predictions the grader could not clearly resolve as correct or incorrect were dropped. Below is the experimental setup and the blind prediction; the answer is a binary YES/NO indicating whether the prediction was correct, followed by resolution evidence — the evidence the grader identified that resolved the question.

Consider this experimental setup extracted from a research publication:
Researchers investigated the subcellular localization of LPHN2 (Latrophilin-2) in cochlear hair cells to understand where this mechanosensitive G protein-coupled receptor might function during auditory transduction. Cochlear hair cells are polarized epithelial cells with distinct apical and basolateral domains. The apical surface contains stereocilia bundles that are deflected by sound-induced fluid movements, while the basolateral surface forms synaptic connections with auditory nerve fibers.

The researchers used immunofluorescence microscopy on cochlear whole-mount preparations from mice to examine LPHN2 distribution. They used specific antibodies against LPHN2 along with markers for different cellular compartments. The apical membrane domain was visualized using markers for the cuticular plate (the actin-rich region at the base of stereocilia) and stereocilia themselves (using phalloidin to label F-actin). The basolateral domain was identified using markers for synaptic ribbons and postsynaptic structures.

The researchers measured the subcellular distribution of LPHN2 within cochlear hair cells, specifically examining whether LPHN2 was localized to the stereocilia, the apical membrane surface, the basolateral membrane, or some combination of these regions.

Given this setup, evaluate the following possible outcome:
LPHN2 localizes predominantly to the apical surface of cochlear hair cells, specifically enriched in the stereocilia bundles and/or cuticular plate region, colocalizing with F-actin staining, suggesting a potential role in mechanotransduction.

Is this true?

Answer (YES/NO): YES